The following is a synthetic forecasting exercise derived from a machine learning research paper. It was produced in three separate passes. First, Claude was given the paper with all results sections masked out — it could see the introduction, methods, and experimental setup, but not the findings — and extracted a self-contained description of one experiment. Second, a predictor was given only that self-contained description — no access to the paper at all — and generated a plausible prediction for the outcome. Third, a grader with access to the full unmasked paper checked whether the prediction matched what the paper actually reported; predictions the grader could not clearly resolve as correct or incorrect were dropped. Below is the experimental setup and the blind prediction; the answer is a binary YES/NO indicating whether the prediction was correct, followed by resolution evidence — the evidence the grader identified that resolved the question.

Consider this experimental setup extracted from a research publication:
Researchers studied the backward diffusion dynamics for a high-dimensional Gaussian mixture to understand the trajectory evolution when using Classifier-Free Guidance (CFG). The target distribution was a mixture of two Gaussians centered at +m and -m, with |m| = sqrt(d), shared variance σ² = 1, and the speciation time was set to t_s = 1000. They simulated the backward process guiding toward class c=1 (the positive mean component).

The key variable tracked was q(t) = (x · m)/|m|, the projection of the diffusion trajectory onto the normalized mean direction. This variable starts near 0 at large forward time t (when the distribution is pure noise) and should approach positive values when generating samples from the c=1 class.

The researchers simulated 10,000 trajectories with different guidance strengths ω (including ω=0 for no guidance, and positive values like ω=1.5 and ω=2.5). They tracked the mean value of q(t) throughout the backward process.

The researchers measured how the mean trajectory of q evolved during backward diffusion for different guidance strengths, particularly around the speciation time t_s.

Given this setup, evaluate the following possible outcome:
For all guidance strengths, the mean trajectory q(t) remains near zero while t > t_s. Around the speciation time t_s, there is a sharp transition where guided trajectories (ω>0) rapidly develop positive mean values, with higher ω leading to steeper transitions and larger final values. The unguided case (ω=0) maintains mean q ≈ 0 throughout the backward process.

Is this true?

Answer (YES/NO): NO